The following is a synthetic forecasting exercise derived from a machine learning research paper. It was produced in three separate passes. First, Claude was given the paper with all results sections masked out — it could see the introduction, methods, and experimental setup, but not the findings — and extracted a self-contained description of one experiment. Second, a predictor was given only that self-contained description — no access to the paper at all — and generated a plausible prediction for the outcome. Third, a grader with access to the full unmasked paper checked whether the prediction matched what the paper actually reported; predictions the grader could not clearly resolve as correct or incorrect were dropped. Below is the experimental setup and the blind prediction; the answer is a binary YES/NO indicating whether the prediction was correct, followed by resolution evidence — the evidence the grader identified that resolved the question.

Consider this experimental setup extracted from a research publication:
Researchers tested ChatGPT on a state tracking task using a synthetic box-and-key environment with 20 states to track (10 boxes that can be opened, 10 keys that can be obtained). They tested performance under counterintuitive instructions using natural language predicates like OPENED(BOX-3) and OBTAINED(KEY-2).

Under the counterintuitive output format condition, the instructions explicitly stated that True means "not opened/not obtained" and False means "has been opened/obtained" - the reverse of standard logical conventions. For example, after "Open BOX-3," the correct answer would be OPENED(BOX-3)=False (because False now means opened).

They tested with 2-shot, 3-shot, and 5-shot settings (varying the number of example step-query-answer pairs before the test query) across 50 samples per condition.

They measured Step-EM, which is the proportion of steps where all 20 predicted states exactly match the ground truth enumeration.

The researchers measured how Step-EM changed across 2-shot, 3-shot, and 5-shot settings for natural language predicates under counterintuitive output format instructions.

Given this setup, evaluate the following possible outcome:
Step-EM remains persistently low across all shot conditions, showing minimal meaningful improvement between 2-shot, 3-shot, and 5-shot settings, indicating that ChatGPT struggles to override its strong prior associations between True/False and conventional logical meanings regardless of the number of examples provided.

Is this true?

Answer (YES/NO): YES